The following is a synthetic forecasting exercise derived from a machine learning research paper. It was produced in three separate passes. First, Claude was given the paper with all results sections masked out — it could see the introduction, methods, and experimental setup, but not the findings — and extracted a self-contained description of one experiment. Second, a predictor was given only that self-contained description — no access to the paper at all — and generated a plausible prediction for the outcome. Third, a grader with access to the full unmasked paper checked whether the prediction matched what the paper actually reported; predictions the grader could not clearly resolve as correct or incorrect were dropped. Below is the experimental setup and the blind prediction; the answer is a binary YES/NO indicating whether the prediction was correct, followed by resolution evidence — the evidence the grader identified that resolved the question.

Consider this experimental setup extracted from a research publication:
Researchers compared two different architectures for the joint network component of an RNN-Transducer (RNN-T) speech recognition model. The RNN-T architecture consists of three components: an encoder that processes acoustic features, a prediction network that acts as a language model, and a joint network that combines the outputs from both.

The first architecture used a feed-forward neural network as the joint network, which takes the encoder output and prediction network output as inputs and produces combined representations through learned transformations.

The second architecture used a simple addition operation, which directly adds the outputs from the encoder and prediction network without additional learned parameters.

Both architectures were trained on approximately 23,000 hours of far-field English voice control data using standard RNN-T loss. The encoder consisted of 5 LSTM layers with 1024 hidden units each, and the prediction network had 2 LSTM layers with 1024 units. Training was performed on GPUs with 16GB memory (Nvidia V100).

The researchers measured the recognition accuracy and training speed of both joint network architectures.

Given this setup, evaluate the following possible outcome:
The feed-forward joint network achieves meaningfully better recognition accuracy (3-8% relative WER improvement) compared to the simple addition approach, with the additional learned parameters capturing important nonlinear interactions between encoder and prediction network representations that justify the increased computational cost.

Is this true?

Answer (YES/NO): NO